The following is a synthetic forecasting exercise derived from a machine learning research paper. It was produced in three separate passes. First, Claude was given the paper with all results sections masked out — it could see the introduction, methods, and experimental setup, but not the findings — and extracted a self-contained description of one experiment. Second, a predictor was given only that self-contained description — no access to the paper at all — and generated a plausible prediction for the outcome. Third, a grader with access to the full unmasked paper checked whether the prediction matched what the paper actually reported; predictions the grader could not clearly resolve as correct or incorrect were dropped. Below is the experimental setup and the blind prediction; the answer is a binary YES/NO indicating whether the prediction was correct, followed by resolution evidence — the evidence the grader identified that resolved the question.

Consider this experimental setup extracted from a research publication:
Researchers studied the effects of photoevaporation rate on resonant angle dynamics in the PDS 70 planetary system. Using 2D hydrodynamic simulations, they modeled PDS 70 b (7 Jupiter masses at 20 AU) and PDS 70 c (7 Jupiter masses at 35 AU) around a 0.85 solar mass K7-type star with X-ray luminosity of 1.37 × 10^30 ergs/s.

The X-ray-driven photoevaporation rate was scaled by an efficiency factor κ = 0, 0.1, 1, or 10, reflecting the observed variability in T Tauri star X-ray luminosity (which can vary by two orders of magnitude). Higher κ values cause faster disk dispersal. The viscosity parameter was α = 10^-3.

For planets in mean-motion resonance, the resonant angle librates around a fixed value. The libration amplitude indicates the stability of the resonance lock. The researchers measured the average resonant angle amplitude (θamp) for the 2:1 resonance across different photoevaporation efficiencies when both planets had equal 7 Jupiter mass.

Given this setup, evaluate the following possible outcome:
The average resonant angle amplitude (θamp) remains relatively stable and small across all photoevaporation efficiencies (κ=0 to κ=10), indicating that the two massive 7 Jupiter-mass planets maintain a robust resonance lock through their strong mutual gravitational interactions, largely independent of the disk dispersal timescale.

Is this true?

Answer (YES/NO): NO